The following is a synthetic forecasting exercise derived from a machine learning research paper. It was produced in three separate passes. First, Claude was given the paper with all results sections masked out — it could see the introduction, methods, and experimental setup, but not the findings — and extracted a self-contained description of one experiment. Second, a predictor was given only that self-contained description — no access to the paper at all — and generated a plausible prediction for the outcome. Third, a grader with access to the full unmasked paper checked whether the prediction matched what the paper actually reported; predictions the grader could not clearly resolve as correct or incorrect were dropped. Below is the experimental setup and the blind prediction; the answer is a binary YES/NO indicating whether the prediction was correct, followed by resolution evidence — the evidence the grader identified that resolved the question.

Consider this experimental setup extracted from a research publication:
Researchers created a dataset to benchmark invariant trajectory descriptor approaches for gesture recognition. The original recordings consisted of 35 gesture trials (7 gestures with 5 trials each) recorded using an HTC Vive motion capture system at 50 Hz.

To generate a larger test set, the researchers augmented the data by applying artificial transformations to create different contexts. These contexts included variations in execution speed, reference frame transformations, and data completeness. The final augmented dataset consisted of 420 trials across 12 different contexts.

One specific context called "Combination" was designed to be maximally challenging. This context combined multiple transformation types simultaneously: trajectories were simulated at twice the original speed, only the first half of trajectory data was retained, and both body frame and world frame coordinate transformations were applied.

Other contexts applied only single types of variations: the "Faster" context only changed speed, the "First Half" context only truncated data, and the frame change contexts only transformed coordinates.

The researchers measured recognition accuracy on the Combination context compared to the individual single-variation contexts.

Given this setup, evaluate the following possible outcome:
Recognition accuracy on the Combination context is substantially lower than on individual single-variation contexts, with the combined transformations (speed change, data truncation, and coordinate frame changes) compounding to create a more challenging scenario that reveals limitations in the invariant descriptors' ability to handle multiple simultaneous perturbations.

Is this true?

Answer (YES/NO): NO